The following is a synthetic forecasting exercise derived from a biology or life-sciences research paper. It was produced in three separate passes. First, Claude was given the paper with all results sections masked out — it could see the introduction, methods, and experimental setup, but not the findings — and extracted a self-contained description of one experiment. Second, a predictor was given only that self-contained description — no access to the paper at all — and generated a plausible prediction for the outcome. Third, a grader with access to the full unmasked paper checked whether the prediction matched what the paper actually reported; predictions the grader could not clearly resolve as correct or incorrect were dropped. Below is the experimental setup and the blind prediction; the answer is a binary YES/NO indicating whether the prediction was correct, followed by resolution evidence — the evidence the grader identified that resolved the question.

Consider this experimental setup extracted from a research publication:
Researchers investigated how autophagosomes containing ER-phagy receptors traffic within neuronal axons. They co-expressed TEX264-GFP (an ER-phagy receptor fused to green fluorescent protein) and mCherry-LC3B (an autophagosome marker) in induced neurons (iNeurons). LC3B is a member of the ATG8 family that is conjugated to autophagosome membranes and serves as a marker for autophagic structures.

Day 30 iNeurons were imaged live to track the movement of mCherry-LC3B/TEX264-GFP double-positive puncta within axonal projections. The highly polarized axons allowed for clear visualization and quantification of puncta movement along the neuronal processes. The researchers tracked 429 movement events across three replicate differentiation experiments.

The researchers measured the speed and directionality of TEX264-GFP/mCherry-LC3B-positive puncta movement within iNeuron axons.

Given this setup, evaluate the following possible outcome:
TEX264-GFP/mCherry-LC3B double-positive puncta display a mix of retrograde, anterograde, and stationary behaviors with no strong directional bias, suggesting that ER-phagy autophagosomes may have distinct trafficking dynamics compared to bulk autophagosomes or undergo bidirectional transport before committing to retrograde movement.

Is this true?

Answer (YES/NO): NO